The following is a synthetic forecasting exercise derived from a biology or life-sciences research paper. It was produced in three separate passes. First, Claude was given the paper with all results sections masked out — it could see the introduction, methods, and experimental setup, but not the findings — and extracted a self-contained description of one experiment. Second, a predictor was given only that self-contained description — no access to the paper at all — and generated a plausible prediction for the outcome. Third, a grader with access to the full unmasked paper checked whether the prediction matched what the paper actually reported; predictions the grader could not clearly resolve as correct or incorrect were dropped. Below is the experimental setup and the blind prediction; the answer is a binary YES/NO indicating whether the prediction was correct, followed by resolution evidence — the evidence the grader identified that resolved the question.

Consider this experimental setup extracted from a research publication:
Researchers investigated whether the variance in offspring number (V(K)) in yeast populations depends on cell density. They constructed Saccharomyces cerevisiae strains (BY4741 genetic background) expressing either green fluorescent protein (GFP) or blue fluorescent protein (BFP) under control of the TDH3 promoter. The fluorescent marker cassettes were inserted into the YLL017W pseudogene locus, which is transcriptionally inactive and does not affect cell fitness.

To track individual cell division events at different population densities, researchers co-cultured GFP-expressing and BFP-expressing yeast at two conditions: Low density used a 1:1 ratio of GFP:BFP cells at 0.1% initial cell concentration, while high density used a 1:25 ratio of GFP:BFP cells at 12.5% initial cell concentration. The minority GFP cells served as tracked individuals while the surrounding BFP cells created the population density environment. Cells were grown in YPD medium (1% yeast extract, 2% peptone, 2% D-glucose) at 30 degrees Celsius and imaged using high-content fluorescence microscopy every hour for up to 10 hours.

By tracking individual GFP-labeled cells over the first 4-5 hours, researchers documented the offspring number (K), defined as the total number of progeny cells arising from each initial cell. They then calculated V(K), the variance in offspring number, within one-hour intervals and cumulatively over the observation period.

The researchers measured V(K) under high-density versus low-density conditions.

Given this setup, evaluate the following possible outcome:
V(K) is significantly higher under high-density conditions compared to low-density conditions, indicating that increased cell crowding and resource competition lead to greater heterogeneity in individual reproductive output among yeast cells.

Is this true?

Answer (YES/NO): YES